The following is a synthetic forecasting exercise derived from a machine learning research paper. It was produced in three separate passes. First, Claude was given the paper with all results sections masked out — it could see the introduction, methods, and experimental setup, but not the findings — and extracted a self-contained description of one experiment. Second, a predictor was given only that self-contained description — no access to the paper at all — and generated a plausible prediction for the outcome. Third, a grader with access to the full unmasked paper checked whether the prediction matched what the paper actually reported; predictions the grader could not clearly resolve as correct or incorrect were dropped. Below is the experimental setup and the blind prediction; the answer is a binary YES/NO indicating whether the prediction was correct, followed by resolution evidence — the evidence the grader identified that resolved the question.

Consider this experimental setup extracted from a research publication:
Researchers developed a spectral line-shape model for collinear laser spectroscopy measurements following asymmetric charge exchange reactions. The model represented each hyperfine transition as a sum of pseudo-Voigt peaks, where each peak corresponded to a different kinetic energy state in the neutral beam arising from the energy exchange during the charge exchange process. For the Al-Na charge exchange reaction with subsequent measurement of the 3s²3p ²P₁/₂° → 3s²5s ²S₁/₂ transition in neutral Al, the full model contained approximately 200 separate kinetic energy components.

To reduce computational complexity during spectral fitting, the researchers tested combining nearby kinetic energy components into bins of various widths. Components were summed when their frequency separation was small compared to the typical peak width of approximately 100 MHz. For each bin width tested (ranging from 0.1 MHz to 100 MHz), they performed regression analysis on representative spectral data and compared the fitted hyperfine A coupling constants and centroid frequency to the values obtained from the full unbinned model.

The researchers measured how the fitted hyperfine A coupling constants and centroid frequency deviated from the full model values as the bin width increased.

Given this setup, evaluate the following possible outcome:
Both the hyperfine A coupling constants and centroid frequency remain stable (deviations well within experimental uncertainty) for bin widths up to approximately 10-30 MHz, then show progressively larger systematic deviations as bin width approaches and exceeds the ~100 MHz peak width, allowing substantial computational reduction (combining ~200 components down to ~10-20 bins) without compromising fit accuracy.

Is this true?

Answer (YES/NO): YES